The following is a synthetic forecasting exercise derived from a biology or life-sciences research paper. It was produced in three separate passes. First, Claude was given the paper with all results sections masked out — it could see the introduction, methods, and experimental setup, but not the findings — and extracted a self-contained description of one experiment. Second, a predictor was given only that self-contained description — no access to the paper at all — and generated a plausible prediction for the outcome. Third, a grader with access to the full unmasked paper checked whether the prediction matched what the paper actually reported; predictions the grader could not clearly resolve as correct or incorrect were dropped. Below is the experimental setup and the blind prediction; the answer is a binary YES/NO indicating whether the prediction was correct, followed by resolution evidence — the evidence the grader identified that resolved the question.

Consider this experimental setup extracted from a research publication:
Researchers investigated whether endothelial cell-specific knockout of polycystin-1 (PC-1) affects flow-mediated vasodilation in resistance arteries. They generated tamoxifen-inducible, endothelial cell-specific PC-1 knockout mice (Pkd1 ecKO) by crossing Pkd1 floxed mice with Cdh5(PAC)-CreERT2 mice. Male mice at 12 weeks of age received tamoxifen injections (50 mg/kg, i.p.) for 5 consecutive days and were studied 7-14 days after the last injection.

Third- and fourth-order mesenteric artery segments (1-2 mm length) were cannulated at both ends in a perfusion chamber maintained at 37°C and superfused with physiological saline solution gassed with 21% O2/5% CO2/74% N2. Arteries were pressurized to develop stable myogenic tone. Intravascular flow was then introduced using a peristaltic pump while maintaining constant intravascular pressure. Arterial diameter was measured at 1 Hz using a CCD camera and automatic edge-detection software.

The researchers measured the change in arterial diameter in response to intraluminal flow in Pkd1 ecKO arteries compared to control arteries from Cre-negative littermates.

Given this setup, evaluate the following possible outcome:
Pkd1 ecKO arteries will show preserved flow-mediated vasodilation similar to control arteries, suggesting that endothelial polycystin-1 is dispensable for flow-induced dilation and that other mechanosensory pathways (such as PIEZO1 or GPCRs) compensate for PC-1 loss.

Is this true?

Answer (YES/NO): NO